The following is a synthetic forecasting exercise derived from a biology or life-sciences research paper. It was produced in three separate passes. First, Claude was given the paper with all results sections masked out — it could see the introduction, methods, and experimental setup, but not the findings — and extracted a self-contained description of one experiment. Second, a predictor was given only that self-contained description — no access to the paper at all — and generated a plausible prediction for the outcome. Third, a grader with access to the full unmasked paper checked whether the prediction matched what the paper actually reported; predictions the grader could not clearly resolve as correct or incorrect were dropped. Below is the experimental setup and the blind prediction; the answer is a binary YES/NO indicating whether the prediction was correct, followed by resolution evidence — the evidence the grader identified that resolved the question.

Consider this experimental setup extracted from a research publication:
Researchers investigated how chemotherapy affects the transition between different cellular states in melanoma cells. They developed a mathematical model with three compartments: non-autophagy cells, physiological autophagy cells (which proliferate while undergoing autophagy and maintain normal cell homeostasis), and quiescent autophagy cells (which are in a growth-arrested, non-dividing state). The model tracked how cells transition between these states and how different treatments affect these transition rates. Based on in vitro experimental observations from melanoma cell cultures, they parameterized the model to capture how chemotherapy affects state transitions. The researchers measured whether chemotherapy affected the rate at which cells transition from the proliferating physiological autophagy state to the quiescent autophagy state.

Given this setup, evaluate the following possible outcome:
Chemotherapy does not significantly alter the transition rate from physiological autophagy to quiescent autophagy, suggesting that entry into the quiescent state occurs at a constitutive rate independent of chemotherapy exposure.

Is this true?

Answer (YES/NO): NO